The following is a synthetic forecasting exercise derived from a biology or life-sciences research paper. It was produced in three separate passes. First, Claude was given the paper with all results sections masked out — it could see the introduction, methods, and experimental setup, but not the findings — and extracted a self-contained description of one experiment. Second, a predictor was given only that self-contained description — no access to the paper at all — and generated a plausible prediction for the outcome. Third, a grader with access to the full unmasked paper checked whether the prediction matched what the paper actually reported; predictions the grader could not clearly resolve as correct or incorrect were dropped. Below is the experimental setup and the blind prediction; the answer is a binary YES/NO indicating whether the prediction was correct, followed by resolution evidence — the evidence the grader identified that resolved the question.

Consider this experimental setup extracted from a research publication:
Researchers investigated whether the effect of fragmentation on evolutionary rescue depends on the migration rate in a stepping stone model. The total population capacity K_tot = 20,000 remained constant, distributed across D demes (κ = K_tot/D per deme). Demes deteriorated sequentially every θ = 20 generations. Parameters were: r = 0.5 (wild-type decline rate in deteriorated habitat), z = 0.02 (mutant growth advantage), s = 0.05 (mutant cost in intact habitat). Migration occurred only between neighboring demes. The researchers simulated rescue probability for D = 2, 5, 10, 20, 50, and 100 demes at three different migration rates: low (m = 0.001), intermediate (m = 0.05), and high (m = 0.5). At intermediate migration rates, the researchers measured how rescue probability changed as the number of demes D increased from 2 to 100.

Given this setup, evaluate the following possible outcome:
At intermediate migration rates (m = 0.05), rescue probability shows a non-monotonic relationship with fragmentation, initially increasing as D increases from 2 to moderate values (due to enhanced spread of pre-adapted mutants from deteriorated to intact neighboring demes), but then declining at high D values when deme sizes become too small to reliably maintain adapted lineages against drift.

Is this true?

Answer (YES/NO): NO